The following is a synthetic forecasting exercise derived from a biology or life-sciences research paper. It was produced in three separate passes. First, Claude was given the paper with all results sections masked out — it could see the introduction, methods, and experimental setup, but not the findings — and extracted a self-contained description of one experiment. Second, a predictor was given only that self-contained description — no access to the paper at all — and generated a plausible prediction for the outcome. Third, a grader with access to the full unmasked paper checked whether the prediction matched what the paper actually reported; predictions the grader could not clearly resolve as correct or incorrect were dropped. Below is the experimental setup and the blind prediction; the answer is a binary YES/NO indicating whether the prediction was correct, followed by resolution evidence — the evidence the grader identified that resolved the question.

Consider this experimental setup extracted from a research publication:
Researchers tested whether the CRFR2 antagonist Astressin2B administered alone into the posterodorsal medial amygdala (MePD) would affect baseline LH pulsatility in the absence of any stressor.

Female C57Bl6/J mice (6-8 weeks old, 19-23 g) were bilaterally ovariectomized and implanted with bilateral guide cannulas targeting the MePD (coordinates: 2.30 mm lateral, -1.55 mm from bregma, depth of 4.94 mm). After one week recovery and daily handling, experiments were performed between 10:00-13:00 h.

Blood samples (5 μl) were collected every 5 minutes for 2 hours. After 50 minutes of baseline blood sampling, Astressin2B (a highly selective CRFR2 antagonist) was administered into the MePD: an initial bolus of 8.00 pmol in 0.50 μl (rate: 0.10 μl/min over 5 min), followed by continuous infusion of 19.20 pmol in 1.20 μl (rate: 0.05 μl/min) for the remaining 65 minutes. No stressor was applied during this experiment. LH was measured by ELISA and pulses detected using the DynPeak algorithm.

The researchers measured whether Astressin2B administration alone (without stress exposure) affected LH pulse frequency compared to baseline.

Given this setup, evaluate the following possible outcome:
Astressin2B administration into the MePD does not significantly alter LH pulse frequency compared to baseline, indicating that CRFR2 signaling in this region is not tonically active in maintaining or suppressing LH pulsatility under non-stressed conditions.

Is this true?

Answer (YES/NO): YES